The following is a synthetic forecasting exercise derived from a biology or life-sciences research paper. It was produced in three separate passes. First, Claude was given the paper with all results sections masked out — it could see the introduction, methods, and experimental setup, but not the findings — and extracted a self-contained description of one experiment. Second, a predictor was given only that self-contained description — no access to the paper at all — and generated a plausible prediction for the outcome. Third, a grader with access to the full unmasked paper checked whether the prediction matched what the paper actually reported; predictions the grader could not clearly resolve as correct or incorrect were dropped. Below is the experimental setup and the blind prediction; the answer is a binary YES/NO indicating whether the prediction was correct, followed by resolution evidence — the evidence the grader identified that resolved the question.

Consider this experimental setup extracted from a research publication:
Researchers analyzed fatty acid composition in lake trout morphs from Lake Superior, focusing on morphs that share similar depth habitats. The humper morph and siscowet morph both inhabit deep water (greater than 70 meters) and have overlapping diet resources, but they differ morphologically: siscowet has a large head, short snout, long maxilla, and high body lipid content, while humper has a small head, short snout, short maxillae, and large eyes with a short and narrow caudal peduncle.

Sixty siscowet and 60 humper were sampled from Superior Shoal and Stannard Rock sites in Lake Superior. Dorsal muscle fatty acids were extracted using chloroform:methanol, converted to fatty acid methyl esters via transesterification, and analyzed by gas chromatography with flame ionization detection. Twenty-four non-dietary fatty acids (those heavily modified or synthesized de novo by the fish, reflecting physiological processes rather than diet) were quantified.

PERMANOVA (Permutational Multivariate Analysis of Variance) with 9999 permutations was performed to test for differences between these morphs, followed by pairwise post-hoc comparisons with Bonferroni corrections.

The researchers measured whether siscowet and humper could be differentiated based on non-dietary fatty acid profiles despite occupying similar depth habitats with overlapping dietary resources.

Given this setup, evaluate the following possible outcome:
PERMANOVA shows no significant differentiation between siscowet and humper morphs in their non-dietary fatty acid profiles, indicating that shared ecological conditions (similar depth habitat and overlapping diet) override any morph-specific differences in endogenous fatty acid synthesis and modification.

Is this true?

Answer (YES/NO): YES